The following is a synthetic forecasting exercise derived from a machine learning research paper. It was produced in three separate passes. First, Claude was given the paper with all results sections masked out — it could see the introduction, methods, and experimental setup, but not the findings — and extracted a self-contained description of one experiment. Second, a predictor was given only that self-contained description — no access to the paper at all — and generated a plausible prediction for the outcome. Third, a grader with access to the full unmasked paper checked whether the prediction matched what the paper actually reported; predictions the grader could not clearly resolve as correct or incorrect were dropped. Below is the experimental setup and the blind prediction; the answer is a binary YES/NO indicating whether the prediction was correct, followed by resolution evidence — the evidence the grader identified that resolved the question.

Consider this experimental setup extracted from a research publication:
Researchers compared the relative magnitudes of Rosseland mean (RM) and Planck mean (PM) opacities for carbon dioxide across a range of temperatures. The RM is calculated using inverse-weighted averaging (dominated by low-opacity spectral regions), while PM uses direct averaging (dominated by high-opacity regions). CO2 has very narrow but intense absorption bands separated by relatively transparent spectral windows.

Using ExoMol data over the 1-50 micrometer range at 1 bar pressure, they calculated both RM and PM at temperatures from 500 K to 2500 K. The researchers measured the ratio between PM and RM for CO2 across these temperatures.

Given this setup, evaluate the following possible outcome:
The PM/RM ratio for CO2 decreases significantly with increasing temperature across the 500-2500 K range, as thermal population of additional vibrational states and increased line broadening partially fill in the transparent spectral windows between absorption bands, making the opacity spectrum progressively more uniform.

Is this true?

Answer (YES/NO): NO